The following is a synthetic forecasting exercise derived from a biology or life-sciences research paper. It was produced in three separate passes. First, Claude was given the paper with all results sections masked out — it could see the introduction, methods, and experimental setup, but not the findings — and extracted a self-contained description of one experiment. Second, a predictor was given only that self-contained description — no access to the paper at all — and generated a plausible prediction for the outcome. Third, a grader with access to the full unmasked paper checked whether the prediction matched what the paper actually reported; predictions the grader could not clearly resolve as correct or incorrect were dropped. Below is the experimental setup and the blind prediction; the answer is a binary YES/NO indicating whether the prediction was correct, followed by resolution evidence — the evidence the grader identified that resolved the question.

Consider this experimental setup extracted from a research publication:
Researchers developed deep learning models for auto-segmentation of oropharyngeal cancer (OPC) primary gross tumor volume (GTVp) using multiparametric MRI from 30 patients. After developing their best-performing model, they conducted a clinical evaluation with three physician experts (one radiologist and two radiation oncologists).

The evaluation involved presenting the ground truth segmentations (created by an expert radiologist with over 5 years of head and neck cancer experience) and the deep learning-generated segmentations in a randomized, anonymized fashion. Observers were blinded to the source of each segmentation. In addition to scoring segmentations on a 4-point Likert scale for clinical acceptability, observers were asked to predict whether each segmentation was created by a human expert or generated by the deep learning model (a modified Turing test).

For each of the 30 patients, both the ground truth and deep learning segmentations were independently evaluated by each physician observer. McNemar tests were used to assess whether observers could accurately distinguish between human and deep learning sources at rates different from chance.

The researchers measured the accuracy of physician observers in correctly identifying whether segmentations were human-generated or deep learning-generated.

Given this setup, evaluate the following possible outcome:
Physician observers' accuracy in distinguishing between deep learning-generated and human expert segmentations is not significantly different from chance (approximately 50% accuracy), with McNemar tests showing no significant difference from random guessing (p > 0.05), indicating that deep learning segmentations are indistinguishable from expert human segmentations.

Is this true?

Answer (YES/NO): YES